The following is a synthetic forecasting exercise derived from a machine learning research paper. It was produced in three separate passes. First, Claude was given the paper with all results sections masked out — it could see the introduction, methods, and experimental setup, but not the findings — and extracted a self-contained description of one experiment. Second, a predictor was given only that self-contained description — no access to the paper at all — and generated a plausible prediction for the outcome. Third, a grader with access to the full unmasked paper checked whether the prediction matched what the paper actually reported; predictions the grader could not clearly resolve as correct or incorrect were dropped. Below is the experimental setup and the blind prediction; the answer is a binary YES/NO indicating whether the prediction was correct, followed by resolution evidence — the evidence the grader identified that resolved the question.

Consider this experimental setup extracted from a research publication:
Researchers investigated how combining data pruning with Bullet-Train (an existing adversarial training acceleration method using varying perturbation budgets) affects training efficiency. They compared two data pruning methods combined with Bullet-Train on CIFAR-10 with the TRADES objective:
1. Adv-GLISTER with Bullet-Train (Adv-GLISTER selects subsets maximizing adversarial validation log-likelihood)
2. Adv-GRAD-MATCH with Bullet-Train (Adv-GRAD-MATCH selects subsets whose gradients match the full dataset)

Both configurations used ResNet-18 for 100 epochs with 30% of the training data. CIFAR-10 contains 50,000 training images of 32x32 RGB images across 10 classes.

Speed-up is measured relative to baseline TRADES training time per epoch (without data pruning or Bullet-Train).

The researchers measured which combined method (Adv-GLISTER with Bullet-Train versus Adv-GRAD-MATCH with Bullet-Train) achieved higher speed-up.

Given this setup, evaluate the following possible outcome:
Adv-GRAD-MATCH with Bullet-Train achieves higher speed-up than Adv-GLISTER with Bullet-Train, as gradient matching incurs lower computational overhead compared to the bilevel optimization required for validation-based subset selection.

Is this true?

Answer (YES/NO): NO